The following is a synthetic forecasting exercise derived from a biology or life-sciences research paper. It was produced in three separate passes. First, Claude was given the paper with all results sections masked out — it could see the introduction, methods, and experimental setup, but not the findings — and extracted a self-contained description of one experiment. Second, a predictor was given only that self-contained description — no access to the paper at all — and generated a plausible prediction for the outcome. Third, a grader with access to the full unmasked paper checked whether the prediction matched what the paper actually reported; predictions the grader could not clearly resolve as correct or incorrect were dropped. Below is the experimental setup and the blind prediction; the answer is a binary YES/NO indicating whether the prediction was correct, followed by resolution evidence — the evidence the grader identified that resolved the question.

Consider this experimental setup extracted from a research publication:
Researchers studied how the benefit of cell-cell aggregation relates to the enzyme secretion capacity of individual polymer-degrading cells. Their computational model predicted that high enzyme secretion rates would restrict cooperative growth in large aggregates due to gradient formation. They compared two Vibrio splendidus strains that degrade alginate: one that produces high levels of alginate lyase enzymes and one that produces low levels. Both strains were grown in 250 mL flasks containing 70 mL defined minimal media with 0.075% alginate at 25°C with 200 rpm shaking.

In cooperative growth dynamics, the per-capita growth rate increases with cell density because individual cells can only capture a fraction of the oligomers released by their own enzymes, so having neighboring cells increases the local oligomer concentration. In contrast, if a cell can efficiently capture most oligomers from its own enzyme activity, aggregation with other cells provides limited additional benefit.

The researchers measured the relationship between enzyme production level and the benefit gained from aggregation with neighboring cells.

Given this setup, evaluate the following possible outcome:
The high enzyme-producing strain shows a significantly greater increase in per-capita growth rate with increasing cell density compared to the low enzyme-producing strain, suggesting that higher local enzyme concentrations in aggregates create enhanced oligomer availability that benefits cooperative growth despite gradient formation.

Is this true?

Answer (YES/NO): NO